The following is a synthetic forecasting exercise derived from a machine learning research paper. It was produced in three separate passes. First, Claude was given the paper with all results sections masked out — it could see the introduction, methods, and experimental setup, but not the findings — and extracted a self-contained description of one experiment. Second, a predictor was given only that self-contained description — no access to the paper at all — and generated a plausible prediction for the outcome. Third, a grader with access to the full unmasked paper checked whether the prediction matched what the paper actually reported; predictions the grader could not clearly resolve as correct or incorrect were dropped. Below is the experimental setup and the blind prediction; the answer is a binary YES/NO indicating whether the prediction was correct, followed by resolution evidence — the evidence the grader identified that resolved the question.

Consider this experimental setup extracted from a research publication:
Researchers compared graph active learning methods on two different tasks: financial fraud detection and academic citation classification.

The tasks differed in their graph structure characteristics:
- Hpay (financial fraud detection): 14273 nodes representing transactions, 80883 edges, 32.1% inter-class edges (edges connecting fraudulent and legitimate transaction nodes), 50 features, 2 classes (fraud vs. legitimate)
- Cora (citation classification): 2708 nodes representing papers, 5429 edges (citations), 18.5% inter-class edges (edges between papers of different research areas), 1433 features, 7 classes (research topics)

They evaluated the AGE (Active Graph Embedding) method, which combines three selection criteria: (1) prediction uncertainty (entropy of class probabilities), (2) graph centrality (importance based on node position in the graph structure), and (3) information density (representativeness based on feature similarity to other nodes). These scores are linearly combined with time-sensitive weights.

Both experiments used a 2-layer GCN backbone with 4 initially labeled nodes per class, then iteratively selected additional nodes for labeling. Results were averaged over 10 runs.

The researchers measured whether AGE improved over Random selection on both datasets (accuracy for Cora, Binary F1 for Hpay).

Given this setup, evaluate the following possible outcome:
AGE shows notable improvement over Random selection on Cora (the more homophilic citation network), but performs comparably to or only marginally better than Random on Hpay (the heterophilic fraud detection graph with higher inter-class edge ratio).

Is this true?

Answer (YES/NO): NO